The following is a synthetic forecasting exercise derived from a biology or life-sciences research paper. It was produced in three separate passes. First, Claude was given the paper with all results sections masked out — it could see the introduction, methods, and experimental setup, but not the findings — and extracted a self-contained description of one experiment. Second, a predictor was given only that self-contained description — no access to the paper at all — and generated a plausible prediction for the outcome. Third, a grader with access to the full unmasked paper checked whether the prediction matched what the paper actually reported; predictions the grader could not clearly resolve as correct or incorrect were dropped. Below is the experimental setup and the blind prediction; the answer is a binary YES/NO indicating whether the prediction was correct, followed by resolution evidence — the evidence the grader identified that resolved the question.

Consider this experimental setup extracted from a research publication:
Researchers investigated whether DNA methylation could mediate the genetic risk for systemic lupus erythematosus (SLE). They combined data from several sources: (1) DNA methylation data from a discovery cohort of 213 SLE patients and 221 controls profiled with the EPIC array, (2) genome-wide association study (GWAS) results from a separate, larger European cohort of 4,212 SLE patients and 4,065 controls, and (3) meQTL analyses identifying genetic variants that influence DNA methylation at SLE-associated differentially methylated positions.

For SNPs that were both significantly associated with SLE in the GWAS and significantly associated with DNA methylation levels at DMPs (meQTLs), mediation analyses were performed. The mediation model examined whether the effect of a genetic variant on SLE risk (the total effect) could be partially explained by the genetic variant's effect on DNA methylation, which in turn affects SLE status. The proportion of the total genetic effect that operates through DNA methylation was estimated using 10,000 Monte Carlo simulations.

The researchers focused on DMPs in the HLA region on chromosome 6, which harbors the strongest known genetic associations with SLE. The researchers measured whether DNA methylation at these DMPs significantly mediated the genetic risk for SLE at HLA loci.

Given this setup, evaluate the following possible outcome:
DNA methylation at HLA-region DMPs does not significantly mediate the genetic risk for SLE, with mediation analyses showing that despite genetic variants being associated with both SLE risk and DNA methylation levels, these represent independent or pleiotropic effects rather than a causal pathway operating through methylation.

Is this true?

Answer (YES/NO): NO